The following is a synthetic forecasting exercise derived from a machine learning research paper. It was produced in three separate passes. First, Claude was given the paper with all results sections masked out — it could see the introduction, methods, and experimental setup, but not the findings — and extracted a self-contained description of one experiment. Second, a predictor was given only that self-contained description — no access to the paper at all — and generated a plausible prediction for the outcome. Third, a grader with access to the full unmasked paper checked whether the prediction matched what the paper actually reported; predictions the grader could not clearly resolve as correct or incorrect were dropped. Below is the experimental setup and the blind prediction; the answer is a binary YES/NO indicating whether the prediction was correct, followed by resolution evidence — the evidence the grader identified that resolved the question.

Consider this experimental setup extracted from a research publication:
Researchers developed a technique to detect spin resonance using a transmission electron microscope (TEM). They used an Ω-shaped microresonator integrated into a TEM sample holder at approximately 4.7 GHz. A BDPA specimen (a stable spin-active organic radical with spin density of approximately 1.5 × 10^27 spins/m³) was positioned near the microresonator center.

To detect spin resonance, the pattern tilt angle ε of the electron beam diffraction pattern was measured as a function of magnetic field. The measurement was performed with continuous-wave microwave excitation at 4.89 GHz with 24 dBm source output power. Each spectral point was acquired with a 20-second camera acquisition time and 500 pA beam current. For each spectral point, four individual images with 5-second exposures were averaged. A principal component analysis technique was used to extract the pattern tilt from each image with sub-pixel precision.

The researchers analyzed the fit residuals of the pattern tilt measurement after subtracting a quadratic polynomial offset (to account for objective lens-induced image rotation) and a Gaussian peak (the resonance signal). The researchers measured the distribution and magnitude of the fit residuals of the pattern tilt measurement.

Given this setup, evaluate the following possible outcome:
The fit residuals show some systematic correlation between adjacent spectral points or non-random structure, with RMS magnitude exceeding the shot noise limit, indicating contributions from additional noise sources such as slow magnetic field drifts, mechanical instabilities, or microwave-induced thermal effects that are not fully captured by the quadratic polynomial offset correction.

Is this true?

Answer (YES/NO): NO